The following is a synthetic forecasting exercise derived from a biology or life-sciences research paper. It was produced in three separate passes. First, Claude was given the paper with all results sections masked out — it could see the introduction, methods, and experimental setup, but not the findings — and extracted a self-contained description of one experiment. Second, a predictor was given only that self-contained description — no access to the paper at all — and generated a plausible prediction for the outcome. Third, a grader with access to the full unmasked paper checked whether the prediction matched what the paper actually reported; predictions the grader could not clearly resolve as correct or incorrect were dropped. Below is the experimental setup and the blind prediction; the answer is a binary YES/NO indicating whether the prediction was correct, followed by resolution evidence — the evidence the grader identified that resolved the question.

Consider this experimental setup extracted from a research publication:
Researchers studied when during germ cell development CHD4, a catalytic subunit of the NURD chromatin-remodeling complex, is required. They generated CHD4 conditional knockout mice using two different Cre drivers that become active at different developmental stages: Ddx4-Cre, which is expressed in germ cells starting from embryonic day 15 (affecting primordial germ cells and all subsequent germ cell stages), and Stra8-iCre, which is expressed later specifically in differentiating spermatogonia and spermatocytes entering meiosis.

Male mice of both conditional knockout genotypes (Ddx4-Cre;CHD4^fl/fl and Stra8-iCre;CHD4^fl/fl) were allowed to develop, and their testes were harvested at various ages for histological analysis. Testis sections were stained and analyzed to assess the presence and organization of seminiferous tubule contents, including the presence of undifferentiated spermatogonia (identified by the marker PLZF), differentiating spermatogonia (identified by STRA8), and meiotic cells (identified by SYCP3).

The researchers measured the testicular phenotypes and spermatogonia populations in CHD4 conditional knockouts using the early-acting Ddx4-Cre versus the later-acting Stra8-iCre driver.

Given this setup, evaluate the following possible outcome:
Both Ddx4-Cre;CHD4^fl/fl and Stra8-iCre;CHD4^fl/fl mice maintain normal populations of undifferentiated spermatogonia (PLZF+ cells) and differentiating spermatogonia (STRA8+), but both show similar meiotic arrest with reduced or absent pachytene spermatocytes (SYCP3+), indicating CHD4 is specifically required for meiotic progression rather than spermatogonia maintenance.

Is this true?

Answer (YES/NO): NO